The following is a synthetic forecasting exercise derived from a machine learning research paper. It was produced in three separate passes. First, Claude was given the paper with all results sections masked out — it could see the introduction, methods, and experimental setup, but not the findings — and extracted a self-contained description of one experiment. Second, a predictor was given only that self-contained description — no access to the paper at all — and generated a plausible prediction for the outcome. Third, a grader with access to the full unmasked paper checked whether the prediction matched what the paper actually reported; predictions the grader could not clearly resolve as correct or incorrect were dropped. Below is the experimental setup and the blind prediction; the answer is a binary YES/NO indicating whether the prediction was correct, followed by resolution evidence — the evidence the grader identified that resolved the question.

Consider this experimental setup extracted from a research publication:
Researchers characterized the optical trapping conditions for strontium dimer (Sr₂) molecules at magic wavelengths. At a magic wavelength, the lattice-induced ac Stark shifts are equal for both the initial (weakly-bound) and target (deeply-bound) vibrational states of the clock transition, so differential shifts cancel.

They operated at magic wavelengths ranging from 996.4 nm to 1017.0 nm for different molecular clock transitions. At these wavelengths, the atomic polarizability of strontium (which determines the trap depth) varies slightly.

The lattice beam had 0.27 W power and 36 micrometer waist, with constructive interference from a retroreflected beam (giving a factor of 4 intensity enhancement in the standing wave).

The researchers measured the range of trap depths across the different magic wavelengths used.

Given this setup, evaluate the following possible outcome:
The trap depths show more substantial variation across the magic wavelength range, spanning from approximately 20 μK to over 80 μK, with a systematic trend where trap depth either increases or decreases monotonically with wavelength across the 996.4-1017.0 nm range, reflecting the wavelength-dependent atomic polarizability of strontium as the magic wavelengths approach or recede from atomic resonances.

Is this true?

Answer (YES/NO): NO